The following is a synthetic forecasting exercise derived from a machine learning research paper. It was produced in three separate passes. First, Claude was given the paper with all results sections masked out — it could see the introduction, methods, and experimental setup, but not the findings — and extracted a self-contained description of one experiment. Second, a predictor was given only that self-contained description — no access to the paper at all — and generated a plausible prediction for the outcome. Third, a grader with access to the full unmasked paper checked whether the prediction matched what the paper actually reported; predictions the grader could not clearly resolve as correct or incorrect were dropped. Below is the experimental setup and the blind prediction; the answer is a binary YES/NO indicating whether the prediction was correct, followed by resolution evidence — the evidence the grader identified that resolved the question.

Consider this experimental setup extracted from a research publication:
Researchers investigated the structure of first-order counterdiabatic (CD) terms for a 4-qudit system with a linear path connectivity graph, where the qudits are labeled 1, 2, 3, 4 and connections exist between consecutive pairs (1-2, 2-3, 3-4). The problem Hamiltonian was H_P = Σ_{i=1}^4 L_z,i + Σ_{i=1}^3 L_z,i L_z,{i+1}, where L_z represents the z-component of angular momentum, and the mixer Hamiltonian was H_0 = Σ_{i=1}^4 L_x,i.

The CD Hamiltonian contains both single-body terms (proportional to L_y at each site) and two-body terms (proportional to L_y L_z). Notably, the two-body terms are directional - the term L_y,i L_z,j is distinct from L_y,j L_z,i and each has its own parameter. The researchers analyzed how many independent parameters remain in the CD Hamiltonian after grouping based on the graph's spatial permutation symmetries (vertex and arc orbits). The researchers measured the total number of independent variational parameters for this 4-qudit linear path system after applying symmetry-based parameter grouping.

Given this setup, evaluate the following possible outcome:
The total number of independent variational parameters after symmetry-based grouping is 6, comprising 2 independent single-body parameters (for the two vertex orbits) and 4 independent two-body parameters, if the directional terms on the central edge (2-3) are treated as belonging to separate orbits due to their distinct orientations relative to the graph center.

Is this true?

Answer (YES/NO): NO